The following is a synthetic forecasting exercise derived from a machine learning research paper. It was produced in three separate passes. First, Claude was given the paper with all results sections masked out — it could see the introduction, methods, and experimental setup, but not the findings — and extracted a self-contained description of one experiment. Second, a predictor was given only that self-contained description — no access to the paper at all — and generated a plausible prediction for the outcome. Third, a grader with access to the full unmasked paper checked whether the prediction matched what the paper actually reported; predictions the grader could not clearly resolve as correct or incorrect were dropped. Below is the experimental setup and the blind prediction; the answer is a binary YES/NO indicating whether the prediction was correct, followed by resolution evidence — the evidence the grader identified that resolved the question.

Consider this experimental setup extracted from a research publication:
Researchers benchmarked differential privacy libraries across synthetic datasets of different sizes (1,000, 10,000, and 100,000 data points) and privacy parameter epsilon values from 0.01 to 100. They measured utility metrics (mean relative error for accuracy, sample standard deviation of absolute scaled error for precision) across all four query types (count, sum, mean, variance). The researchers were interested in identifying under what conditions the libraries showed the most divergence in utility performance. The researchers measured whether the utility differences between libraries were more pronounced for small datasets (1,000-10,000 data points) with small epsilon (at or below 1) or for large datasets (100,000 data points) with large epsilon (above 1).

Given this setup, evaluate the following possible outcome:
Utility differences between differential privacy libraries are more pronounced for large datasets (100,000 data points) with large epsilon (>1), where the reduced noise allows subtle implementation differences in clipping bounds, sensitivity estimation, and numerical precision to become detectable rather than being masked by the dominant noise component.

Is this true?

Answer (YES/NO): NO